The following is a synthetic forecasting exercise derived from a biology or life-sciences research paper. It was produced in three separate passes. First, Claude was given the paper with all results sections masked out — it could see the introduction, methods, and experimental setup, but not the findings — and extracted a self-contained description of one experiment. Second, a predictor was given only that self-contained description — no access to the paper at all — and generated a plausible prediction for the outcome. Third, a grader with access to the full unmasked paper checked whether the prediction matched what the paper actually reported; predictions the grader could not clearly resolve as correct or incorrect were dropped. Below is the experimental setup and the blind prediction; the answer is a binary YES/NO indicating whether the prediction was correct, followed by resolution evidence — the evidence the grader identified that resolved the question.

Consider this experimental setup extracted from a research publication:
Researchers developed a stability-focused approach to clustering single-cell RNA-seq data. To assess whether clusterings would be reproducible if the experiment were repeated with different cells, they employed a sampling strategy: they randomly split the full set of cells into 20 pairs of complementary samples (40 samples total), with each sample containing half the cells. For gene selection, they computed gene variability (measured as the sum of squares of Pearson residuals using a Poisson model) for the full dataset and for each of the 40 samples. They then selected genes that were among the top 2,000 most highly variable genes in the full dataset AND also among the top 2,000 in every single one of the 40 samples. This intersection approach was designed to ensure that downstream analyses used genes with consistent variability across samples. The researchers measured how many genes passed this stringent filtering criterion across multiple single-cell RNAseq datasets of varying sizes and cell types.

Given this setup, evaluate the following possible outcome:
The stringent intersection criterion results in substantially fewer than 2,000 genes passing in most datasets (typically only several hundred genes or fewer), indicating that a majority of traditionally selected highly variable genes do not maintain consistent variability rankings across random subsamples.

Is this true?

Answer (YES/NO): NO